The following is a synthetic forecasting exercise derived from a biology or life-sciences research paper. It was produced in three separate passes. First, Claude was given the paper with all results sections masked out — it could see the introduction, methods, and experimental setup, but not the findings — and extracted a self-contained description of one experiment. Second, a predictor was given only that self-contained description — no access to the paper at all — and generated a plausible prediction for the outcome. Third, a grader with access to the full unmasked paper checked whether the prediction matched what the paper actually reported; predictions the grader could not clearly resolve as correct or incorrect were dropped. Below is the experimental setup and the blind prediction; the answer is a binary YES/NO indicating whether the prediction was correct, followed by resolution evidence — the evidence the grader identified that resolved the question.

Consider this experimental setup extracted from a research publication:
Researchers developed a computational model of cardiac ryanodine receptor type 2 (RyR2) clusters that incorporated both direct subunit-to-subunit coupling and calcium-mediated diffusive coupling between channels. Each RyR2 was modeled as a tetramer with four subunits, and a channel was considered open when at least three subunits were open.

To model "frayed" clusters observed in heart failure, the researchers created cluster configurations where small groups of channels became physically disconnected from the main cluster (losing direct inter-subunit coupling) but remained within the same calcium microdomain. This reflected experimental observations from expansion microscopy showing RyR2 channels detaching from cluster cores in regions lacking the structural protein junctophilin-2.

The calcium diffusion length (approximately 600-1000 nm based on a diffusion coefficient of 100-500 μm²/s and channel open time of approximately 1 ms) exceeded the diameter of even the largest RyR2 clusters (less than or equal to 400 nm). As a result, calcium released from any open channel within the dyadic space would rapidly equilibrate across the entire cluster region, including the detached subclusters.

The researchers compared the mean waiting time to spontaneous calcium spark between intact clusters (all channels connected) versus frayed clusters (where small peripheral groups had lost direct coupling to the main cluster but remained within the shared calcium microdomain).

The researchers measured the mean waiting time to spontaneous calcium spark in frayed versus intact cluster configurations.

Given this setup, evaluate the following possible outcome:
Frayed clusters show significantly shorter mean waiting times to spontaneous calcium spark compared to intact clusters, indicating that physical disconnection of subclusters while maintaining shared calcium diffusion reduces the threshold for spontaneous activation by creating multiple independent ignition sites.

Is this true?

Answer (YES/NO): YES